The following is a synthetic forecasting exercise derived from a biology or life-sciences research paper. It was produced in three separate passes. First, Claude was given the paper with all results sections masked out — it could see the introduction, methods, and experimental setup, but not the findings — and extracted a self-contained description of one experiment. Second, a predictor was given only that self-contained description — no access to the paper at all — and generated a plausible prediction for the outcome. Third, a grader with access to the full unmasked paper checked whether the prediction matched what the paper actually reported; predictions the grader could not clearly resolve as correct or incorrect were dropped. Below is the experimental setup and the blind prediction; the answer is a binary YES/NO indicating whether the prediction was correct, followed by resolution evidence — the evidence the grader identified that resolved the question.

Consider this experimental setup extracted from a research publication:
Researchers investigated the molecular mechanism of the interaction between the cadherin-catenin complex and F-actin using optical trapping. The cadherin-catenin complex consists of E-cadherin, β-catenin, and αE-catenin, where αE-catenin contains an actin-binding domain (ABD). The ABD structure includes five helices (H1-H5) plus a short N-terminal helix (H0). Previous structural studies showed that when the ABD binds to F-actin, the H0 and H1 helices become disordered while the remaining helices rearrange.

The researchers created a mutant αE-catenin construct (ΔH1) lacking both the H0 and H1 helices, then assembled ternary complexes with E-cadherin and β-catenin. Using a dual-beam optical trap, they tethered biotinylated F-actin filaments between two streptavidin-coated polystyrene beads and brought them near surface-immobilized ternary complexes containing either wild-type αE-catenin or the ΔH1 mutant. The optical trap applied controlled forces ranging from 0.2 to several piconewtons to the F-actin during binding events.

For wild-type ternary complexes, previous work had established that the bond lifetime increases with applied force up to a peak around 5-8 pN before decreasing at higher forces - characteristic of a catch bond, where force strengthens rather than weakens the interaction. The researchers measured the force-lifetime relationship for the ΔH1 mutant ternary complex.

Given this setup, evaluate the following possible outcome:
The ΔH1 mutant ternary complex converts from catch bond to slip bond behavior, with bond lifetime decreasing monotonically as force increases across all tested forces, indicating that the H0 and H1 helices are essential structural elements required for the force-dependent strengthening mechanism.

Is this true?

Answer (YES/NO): YES